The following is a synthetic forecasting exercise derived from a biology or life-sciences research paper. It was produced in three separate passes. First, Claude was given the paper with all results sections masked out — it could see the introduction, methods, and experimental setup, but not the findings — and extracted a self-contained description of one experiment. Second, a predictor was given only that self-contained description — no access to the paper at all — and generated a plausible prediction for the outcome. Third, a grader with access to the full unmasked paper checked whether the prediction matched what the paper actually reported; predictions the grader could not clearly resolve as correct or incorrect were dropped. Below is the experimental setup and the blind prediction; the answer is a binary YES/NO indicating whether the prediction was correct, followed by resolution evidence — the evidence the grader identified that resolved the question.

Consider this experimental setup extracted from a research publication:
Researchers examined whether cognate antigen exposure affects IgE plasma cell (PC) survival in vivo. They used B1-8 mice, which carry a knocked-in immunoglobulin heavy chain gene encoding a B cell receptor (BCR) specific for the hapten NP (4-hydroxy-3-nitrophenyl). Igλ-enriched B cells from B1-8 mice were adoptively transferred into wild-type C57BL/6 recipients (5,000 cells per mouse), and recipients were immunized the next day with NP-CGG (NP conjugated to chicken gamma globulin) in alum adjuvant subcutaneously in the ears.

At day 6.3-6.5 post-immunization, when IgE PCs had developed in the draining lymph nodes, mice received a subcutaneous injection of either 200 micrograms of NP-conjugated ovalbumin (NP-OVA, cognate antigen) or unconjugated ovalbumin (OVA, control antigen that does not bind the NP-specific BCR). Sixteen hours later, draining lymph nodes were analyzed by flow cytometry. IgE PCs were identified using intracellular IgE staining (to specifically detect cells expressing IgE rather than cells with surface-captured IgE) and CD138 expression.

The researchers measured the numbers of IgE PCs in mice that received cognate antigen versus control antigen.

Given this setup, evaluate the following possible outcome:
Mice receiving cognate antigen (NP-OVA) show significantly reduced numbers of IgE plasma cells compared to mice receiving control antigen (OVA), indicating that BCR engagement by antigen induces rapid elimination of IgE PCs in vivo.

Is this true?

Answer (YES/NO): YES